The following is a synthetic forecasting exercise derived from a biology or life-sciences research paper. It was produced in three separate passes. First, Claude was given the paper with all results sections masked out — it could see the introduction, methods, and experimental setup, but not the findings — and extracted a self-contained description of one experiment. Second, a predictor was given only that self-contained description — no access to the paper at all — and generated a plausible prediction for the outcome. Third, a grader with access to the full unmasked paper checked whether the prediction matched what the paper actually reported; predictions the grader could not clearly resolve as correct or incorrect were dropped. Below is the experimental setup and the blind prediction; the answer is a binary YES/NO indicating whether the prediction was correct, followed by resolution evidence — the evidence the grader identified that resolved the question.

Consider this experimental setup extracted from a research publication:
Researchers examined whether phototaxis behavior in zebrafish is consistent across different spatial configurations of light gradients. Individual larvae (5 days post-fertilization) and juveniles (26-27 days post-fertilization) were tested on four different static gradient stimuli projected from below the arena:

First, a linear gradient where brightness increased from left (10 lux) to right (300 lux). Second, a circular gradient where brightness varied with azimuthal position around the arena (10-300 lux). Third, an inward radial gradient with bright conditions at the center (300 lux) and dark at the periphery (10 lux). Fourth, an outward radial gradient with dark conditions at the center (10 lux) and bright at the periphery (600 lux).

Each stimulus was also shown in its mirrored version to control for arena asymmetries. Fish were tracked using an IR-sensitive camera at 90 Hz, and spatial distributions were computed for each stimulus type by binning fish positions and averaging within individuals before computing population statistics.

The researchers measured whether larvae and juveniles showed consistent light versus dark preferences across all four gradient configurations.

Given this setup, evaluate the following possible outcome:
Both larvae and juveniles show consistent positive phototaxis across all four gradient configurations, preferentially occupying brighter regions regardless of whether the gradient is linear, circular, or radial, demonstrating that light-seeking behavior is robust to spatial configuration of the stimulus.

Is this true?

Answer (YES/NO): NO